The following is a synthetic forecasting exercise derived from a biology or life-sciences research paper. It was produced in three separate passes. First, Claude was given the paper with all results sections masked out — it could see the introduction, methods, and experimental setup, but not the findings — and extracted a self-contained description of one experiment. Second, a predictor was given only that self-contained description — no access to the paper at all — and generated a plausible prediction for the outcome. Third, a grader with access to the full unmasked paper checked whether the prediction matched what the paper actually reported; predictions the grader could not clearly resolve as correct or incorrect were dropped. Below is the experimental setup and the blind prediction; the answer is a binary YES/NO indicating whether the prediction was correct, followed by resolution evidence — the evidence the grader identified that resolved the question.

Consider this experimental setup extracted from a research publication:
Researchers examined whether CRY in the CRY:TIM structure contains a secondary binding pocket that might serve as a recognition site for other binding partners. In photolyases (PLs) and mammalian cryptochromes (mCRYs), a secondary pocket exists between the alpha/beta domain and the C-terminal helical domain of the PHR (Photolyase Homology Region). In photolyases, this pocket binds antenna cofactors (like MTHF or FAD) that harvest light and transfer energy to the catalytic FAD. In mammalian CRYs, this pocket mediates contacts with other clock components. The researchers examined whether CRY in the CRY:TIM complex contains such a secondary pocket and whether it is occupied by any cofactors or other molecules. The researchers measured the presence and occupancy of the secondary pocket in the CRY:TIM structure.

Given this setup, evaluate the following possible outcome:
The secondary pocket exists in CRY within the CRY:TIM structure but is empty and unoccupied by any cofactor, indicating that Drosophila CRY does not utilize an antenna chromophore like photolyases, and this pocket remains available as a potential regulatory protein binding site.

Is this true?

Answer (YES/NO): YES